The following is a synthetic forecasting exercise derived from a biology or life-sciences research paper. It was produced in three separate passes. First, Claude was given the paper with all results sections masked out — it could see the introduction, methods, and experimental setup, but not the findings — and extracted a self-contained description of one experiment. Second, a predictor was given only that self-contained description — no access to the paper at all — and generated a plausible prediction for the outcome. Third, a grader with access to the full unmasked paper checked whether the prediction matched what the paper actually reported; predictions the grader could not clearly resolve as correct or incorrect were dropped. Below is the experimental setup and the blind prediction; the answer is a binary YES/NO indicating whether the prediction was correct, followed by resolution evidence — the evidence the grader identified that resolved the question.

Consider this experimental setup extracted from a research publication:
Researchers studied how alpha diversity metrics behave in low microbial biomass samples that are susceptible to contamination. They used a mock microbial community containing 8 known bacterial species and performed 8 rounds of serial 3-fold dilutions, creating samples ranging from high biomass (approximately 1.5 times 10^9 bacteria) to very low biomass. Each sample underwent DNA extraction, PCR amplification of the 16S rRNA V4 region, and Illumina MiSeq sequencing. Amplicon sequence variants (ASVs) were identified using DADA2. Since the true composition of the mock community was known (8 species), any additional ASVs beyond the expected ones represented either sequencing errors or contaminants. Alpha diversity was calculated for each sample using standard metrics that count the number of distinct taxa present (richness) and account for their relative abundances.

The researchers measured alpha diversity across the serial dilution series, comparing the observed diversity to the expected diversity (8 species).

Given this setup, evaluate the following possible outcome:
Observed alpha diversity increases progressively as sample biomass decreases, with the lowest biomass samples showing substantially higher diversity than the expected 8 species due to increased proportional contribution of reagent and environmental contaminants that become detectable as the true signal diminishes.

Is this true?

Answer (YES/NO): YES